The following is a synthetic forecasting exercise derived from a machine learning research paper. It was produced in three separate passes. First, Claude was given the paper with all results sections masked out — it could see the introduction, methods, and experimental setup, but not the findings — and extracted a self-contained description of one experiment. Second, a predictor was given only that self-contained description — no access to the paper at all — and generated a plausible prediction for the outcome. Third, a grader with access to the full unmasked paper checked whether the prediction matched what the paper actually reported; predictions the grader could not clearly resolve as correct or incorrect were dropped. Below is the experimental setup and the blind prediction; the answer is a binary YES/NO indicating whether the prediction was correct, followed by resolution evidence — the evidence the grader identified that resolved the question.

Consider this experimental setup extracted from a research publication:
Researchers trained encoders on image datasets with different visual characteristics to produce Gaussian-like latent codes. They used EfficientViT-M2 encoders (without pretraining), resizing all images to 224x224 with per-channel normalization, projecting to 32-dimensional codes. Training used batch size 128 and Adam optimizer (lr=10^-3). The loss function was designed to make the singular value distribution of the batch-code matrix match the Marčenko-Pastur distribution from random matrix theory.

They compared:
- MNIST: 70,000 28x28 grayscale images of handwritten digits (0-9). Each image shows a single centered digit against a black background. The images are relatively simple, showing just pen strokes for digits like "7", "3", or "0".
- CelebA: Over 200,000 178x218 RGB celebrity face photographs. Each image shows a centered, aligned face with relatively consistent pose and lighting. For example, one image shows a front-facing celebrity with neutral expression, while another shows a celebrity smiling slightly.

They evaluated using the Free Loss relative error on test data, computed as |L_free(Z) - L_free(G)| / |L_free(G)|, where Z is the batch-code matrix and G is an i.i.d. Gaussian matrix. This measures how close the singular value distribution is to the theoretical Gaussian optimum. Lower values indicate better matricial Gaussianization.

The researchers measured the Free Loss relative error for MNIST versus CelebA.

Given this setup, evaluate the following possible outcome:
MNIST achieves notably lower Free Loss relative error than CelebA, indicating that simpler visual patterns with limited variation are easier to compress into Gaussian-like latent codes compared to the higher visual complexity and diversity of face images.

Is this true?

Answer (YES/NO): NO